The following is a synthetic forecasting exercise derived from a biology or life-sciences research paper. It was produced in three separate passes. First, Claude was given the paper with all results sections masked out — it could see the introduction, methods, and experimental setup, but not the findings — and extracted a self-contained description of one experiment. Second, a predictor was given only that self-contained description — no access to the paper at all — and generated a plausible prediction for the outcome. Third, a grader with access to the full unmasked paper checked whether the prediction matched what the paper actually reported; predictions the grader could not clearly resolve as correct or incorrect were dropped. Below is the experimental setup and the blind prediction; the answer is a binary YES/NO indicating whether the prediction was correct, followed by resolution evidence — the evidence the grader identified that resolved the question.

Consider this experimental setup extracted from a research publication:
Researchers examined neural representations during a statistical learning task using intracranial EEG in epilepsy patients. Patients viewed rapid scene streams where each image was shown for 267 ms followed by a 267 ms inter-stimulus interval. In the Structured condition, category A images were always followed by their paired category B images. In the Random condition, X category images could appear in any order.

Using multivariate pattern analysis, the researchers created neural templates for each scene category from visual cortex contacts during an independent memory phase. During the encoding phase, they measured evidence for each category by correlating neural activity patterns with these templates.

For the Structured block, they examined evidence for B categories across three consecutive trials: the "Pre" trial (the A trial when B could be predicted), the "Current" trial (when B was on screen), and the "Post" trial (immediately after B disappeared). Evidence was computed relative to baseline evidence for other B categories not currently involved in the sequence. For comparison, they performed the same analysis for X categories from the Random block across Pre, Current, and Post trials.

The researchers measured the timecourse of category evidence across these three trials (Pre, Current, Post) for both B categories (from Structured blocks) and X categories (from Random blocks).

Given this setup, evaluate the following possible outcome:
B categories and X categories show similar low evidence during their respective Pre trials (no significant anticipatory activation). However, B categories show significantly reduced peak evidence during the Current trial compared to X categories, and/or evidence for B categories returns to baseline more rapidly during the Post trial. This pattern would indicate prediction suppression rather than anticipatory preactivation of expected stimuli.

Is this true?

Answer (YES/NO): NO